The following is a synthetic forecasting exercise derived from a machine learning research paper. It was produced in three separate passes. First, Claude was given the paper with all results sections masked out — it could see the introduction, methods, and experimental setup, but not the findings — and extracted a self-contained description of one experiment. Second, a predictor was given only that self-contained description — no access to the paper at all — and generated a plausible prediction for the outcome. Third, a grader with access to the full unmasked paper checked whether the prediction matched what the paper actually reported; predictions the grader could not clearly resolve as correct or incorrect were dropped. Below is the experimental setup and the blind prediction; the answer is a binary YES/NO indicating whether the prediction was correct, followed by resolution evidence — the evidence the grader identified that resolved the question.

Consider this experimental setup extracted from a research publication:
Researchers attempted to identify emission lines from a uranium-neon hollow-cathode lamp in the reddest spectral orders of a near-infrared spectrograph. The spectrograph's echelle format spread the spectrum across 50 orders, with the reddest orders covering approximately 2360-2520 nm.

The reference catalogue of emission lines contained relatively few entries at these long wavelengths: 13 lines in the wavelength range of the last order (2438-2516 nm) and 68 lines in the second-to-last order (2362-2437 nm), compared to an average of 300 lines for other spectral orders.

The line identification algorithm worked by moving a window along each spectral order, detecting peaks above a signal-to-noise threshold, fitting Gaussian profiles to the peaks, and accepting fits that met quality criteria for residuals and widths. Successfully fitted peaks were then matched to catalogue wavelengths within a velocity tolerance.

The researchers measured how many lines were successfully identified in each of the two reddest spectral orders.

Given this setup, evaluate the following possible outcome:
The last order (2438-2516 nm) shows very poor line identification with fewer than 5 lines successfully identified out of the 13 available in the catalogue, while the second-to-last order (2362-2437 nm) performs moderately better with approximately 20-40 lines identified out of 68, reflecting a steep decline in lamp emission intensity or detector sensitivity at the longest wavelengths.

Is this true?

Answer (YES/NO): NO